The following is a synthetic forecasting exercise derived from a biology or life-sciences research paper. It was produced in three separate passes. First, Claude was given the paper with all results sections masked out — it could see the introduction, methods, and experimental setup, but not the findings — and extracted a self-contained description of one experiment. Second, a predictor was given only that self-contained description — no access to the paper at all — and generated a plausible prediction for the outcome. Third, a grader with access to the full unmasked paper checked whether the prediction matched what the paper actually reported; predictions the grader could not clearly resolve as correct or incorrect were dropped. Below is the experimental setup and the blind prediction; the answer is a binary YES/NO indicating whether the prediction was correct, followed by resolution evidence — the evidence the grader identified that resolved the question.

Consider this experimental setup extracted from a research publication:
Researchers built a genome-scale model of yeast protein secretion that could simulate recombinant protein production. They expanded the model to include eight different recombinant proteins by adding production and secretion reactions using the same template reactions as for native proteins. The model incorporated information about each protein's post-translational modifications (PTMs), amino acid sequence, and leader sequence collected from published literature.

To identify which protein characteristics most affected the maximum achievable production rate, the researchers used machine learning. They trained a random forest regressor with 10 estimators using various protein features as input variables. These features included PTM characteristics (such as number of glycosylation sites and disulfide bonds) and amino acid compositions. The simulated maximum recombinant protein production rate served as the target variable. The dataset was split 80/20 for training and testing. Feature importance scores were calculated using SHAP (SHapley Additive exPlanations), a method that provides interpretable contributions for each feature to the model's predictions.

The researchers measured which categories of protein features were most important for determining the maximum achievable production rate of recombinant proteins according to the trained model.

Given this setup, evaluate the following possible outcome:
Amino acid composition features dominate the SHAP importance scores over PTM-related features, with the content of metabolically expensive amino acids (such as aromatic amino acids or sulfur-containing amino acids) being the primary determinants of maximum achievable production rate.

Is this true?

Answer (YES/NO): NO